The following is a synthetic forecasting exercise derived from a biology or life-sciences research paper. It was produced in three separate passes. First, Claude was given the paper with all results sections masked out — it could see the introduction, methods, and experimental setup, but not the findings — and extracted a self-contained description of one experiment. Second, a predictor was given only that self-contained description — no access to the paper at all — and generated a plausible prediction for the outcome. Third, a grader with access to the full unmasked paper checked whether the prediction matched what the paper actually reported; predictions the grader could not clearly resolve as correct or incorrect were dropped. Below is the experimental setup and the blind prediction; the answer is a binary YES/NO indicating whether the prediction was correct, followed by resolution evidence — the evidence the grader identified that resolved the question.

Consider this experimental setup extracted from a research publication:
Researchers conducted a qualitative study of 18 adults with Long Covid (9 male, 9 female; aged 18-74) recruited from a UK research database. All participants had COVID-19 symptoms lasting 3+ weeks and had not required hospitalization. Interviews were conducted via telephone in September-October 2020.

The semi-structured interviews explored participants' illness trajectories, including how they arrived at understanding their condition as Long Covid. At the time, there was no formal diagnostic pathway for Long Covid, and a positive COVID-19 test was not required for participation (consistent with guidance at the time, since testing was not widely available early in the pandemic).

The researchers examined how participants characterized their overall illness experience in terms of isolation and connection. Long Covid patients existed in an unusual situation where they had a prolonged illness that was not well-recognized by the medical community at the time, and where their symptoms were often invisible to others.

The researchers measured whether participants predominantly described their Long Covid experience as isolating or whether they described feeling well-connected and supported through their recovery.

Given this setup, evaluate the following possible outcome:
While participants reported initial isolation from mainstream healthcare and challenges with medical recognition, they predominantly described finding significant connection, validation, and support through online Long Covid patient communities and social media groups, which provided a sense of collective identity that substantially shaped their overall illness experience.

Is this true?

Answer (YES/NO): NO